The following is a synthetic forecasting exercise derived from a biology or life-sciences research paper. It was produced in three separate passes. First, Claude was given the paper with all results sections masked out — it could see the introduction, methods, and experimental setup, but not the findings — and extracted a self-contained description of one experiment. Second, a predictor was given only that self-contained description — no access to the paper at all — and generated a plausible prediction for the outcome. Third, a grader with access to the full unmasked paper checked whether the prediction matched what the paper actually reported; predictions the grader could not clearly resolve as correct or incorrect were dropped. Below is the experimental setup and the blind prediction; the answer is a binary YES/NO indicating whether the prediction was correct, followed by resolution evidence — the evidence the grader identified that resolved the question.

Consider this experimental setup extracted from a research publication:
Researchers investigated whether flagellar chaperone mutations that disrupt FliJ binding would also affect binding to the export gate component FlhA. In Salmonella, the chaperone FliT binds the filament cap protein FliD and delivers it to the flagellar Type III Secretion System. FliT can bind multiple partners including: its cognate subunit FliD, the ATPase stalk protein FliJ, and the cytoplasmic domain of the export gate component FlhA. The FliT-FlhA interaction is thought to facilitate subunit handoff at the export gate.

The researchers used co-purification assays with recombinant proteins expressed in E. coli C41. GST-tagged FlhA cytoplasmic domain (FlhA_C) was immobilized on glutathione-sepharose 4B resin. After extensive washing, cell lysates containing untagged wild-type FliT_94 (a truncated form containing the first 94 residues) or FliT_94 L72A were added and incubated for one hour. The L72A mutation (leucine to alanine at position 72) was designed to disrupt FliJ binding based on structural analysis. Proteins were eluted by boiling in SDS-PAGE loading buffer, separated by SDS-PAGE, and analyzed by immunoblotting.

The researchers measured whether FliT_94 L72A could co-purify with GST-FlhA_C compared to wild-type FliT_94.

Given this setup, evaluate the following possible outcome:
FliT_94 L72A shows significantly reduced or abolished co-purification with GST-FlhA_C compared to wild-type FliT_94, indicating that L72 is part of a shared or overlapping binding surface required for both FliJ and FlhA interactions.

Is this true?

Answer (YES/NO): NO